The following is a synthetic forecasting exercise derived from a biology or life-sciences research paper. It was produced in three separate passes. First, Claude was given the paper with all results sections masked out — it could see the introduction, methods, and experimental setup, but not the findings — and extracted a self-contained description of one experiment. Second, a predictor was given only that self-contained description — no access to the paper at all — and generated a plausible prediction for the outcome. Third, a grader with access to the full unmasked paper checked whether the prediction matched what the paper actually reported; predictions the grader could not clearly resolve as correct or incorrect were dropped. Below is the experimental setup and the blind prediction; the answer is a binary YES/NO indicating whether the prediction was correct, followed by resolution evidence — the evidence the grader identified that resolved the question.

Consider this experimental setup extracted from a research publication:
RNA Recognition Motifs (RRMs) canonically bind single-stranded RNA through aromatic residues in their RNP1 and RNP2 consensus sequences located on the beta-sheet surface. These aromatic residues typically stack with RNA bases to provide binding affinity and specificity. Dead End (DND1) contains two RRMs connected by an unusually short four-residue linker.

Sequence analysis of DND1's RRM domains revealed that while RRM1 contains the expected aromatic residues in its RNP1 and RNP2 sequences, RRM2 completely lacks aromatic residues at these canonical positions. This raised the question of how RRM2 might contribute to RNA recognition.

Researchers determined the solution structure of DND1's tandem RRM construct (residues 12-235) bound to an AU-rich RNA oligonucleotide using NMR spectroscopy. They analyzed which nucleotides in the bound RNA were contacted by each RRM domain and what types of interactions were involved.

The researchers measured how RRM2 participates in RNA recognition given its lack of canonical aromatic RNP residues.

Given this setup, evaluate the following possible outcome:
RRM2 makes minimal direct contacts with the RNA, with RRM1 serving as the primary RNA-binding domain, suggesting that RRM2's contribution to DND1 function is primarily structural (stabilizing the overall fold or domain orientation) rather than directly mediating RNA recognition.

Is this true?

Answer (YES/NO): NO